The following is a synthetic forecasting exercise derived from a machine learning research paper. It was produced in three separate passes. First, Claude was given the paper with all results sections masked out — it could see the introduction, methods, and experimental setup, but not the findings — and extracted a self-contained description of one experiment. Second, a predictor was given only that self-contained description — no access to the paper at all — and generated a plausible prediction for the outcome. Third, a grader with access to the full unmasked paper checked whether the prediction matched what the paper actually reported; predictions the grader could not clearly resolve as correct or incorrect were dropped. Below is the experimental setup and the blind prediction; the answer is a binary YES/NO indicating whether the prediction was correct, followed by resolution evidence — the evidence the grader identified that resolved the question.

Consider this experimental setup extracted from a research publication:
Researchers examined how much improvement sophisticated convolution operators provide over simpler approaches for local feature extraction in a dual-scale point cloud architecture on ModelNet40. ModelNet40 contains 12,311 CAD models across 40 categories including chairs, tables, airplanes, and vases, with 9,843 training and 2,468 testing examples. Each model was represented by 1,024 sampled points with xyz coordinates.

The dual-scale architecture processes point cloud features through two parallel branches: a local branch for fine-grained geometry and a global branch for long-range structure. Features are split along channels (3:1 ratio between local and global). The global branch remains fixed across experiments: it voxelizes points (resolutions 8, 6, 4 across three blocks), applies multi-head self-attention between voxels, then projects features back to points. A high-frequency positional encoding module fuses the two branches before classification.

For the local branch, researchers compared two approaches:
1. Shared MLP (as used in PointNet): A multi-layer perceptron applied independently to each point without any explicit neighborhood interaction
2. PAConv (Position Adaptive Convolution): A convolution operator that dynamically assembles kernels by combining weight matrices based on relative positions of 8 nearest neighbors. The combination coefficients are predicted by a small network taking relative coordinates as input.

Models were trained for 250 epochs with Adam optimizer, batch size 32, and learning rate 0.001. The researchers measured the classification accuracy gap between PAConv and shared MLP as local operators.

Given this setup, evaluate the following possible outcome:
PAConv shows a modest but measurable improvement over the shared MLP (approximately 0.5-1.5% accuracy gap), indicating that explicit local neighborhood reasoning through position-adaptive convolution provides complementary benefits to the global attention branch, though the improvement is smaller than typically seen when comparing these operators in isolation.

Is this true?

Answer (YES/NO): NO